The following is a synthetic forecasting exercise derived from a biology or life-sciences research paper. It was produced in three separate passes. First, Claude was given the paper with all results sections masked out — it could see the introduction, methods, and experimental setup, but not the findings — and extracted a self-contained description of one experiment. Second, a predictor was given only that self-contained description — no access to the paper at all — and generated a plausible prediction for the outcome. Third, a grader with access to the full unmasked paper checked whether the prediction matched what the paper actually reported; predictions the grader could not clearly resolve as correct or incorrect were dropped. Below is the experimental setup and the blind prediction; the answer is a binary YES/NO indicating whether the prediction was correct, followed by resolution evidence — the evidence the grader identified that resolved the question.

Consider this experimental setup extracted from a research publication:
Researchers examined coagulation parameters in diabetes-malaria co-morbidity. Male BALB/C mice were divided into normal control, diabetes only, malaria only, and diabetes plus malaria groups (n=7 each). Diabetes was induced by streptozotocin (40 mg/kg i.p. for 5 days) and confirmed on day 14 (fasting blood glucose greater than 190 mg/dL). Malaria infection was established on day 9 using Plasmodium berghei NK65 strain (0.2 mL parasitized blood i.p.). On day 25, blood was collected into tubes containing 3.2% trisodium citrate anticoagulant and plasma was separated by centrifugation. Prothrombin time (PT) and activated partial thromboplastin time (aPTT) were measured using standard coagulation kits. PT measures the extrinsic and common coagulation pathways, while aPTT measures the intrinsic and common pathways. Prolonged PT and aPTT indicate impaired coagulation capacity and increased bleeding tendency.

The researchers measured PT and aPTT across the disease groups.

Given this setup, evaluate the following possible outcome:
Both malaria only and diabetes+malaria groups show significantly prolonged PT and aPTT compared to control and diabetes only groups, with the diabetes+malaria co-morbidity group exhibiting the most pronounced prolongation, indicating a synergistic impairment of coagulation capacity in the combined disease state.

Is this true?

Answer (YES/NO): NO